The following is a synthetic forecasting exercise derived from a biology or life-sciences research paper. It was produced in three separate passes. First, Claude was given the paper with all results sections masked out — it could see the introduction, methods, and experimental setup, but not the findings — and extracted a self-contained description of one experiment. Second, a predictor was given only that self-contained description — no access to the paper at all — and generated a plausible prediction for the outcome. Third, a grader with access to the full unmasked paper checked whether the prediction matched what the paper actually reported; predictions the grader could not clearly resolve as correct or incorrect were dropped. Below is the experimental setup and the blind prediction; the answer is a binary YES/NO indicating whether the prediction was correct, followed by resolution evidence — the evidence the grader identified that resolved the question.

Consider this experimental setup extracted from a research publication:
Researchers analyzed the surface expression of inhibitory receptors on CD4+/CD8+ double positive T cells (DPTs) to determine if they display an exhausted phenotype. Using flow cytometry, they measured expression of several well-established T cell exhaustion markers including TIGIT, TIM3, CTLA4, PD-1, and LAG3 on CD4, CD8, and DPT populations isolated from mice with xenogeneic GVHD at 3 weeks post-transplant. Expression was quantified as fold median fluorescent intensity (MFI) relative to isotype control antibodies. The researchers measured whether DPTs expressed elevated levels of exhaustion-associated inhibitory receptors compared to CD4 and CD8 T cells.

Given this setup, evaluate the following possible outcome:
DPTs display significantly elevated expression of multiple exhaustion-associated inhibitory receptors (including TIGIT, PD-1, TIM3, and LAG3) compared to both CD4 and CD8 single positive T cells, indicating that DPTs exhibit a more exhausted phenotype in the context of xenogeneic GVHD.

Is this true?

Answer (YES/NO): NO